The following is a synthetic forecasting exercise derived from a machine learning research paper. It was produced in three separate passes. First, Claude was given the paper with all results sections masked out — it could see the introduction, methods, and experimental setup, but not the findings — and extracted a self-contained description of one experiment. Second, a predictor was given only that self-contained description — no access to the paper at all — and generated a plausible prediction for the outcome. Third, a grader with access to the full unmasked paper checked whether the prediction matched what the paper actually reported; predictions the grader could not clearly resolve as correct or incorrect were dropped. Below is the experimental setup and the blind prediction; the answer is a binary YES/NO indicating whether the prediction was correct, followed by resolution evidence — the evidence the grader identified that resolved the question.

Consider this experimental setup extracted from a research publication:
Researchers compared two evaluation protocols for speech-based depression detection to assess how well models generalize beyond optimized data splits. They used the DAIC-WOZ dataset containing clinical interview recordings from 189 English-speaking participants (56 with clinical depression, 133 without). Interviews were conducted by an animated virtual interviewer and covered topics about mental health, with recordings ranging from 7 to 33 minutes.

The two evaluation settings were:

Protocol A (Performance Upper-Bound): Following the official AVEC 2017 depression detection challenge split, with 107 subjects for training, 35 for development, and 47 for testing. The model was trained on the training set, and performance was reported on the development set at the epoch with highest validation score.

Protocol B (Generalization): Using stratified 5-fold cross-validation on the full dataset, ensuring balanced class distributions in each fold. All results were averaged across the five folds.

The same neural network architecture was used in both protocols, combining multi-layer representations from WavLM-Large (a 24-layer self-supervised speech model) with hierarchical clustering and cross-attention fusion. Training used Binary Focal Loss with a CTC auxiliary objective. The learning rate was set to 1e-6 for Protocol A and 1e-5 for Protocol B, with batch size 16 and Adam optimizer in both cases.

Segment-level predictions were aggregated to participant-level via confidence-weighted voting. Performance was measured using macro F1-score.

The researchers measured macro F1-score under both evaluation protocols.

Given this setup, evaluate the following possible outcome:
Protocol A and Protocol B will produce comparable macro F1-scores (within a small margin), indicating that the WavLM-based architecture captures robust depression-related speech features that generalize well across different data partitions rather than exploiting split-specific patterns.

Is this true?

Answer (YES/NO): NO